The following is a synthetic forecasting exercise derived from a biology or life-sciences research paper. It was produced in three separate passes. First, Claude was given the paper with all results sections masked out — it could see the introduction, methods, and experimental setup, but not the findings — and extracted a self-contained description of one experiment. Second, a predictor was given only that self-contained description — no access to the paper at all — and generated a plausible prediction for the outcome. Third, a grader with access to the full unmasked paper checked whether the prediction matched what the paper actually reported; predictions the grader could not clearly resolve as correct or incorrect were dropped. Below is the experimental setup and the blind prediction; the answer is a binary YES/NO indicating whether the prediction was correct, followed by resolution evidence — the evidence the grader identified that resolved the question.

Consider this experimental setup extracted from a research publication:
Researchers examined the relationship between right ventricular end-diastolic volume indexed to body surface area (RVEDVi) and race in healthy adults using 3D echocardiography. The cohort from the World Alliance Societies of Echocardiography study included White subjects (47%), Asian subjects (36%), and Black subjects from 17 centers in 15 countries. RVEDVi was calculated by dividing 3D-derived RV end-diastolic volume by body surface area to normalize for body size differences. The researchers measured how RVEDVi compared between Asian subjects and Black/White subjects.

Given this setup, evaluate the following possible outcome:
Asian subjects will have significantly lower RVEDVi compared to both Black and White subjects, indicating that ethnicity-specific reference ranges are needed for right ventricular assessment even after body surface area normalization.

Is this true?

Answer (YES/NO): YES